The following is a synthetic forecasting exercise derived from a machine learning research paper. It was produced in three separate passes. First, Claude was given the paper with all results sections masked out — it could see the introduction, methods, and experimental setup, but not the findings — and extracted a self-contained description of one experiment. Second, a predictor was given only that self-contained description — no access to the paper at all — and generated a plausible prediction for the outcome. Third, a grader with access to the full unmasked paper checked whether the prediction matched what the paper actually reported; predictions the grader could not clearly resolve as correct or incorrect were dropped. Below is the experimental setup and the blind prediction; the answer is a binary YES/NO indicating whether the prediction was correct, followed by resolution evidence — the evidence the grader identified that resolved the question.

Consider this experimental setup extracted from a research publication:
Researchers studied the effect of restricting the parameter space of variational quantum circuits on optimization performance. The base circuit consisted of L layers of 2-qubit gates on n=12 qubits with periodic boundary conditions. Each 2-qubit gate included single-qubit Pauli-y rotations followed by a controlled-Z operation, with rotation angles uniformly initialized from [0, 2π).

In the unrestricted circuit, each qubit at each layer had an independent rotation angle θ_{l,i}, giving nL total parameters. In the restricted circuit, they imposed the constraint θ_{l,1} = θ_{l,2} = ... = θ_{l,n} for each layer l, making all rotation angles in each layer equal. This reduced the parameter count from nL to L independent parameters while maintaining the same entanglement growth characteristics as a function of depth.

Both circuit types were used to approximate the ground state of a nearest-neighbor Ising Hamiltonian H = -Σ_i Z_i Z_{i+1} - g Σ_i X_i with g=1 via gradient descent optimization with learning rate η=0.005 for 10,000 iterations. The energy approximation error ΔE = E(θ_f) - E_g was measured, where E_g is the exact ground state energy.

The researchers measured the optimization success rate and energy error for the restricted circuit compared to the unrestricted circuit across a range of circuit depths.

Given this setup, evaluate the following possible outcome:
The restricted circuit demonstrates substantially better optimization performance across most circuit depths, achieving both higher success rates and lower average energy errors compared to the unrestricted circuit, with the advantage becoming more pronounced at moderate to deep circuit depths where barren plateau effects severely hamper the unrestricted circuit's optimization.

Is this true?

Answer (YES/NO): NO